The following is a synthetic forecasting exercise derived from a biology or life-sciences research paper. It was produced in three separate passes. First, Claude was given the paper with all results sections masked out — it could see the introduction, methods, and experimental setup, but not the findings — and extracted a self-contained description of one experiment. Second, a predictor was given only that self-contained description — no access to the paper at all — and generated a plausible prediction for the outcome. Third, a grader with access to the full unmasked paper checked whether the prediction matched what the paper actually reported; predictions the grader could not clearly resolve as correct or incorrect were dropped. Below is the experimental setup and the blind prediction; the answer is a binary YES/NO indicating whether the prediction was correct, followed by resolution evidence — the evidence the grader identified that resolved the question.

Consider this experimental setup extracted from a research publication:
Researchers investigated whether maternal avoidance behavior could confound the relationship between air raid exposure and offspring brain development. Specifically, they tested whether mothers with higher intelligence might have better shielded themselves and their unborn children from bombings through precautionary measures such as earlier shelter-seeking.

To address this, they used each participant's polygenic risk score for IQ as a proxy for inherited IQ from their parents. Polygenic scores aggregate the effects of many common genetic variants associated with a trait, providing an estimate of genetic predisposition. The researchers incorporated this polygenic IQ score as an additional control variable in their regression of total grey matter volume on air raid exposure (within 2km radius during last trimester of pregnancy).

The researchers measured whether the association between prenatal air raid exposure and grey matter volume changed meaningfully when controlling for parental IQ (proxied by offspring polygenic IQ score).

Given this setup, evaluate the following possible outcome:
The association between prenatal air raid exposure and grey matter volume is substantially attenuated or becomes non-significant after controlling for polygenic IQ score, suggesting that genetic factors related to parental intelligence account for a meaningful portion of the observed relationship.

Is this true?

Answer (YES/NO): NO